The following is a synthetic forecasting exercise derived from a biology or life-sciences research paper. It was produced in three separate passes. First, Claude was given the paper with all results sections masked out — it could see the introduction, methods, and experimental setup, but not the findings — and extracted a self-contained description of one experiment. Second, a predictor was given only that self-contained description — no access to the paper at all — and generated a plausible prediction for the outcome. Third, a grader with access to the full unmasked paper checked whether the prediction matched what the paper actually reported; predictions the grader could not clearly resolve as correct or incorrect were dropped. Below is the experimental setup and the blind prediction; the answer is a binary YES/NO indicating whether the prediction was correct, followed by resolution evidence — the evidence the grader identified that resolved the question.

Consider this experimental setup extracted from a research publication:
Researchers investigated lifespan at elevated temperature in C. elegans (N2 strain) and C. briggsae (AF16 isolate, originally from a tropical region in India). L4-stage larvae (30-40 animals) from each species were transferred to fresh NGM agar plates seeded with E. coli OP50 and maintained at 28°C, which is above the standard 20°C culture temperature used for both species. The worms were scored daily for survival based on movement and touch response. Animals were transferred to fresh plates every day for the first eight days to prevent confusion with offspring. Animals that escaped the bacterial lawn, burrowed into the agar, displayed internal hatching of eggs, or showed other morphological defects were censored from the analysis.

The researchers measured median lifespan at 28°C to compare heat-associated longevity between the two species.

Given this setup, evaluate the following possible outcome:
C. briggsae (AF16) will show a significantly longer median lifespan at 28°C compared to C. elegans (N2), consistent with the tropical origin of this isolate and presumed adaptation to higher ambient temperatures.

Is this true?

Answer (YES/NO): YES